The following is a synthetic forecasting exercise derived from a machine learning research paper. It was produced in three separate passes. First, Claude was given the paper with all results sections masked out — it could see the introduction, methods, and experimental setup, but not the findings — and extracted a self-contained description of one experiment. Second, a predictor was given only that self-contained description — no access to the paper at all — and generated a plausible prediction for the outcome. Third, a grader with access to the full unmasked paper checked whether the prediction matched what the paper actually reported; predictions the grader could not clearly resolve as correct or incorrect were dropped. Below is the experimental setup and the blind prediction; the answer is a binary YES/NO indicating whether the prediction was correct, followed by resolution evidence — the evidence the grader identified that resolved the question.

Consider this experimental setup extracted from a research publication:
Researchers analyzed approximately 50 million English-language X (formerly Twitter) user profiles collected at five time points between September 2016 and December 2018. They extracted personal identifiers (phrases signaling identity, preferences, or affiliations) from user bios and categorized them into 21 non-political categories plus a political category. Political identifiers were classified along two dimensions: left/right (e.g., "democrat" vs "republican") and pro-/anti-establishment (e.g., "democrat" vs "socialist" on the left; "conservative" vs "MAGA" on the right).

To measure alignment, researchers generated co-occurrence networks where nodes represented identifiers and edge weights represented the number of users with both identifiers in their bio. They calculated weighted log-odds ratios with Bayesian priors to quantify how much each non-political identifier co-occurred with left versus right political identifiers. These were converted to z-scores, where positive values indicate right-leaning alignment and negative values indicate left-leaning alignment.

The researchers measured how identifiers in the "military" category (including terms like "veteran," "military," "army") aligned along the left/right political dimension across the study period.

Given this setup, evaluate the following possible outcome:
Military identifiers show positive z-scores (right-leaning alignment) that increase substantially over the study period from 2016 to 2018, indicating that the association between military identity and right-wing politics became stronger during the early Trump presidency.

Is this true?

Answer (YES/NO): NO